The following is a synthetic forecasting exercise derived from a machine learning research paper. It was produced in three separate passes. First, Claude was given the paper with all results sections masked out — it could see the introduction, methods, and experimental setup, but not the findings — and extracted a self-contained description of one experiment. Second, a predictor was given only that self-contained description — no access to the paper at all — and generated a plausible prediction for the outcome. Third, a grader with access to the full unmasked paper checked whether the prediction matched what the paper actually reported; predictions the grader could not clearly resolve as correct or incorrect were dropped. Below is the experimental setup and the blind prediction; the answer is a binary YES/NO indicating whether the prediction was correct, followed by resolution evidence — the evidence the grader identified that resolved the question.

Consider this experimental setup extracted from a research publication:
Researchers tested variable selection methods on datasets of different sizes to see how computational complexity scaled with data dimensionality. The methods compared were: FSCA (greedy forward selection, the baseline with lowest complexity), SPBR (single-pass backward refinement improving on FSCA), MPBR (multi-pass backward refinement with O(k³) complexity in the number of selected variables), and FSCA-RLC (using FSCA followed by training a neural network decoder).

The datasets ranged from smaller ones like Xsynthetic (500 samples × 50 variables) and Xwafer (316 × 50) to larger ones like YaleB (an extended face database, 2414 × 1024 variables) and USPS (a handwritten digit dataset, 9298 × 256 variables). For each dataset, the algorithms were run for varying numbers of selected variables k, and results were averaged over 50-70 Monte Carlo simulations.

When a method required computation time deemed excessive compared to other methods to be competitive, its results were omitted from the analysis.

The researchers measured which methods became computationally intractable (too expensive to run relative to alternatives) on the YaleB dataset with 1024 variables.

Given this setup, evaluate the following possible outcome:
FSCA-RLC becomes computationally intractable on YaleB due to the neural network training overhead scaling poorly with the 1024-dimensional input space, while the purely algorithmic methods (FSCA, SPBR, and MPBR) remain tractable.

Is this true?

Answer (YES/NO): NO